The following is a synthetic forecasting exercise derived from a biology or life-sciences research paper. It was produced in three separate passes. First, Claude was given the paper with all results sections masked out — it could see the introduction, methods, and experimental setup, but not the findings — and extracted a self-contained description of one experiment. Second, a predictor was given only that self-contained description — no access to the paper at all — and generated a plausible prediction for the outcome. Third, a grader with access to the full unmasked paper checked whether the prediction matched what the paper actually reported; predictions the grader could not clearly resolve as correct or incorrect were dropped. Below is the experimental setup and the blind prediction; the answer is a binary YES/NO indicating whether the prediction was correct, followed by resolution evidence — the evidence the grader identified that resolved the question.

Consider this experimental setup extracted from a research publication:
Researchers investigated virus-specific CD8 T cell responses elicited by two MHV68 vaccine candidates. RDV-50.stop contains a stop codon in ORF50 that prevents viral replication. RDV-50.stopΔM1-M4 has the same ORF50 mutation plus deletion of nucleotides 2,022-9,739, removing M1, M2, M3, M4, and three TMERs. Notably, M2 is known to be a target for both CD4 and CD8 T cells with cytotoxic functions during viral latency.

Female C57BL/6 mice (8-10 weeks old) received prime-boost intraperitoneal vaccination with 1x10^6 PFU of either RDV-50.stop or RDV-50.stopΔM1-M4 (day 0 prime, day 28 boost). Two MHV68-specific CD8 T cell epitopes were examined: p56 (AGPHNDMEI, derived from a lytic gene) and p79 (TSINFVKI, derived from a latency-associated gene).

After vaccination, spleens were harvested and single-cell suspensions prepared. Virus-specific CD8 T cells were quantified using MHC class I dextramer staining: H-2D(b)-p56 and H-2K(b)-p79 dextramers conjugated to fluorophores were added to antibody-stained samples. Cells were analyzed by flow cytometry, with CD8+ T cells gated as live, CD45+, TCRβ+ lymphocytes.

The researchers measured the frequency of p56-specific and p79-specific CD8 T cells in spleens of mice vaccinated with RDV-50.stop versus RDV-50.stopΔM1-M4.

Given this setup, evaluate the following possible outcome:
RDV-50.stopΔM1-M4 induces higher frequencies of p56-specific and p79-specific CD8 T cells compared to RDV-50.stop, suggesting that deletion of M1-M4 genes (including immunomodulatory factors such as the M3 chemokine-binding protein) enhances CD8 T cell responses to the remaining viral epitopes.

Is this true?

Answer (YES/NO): NO